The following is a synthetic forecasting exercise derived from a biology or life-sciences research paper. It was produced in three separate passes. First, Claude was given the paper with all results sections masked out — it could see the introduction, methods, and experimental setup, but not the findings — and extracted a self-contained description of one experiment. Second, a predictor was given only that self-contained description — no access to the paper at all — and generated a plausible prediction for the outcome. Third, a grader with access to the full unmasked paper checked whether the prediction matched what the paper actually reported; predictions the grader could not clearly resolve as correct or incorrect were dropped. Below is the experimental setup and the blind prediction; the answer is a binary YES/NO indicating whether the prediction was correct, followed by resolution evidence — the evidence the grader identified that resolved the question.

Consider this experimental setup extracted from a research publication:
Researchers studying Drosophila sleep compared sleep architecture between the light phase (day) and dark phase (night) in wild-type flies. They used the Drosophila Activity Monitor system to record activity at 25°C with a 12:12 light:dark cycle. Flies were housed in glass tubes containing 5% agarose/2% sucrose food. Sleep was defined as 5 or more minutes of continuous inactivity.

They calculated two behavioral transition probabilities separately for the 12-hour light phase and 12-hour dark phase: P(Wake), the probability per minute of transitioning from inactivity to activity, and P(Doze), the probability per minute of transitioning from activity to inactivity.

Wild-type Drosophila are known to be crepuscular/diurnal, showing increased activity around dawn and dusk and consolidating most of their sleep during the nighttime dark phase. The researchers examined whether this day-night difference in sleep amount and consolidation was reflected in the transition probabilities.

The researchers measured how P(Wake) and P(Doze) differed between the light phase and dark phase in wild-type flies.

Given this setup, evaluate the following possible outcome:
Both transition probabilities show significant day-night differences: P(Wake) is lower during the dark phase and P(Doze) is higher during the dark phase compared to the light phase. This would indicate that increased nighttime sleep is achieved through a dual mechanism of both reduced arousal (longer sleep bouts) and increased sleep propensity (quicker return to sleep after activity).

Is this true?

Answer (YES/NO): NO